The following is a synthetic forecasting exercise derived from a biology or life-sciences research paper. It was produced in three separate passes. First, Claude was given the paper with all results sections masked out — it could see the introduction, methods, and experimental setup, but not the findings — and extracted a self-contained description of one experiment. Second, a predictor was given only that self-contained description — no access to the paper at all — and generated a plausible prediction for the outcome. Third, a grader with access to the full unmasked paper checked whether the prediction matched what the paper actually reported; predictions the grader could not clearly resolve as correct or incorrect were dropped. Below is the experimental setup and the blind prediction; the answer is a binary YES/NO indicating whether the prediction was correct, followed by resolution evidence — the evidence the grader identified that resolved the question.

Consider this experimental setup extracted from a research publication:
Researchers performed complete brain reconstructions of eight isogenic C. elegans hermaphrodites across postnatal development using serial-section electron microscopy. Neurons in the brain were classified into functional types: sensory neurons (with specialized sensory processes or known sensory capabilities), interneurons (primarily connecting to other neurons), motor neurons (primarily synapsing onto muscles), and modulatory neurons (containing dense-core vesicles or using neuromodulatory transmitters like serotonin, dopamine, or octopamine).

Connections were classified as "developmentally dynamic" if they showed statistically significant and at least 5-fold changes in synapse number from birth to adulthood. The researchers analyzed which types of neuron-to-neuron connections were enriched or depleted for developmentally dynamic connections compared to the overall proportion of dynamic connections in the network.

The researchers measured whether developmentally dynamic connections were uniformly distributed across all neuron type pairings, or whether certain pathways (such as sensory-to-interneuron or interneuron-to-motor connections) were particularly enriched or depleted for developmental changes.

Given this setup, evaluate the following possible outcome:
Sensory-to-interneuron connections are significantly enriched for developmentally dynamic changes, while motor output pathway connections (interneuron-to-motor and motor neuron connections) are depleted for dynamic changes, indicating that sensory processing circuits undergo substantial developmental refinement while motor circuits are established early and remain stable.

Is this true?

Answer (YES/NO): NO